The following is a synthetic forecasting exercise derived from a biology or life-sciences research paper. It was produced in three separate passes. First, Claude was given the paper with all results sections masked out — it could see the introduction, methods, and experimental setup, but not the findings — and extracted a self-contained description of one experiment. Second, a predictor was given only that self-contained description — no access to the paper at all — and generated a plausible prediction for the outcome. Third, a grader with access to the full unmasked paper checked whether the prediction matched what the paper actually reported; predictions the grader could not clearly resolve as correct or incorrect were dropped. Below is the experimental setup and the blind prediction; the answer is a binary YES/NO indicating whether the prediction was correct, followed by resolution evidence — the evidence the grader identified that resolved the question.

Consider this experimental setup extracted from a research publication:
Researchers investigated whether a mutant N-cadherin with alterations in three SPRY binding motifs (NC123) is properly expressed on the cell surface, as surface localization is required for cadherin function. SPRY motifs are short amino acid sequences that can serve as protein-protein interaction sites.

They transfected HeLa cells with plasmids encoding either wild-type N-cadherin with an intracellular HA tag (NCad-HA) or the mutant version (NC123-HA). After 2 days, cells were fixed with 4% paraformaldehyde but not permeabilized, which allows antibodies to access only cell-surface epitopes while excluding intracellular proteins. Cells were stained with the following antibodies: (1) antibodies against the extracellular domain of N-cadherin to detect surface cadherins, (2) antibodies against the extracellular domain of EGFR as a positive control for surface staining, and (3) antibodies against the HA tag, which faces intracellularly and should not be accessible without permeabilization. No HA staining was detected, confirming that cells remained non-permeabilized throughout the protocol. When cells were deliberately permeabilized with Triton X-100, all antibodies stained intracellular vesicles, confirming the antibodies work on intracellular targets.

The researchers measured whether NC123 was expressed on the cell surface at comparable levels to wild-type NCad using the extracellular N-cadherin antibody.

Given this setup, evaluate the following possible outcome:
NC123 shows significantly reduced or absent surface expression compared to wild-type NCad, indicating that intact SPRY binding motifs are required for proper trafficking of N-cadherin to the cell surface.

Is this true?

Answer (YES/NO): NO